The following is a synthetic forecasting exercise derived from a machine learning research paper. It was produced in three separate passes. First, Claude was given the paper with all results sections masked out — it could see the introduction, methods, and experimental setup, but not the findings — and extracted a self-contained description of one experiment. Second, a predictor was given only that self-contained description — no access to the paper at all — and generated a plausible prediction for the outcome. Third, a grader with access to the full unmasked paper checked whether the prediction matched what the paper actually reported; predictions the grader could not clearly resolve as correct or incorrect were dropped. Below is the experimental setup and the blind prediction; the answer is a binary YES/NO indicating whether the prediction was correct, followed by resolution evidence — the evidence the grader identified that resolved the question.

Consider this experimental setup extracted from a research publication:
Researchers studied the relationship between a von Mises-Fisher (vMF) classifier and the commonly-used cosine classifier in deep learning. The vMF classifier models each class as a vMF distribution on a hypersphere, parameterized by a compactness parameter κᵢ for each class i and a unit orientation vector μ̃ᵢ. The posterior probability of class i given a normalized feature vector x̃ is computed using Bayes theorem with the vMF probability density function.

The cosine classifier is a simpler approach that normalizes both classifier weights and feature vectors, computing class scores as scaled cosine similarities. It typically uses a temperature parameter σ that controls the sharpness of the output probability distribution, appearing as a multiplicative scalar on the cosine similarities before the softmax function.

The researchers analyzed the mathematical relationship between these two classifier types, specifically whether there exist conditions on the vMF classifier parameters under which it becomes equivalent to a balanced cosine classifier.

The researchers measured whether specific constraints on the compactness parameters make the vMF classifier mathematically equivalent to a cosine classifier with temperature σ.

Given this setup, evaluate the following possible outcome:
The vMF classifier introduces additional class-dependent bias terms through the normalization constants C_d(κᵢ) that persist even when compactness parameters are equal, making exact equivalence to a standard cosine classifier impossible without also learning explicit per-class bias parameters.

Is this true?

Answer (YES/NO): NO